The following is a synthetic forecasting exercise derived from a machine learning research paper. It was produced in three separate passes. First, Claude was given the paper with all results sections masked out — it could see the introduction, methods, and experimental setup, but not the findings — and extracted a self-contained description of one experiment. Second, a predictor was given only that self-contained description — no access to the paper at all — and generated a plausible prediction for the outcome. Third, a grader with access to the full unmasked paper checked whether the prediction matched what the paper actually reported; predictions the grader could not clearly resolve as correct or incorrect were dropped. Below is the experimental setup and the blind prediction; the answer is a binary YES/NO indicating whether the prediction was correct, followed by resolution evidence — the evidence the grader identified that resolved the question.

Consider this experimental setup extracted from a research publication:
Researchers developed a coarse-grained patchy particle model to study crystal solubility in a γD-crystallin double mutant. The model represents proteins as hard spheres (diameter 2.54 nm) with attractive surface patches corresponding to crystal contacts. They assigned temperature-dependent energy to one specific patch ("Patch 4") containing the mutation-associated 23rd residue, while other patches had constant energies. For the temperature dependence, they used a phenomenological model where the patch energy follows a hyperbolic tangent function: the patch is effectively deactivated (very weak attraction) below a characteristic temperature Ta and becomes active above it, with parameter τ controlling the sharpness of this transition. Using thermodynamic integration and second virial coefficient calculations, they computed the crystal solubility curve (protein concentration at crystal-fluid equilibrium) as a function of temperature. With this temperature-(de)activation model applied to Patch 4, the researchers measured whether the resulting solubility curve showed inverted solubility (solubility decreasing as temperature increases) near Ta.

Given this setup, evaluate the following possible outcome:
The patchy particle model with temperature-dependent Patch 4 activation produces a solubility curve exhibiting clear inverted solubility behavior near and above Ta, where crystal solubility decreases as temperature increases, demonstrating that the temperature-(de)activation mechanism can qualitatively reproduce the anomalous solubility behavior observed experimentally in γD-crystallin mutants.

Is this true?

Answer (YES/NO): YES